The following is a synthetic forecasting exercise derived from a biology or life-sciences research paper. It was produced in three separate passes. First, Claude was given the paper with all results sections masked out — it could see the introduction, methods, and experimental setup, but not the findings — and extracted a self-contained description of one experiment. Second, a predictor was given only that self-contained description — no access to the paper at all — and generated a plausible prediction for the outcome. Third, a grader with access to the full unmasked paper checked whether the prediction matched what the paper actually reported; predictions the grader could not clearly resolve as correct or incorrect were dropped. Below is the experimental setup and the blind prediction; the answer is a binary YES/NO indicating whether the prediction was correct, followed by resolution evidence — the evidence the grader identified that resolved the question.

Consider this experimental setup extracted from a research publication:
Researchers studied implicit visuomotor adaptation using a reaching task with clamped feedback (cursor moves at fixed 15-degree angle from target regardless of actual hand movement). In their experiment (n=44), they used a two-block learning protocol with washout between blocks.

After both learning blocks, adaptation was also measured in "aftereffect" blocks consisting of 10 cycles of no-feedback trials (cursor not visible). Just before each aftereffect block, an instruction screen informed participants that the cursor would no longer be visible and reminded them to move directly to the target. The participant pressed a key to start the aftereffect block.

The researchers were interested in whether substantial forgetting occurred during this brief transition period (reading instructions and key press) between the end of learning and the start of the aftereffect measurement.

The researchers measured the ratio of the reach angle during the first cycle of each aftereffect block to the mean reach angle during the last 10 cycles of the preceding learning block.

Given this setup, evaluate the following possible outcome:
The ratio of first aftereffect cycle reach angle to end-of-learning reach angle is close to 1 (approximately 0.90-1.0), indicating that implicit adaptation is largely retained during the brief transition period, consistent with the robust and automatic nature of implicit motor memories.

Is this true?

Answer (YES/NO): YES